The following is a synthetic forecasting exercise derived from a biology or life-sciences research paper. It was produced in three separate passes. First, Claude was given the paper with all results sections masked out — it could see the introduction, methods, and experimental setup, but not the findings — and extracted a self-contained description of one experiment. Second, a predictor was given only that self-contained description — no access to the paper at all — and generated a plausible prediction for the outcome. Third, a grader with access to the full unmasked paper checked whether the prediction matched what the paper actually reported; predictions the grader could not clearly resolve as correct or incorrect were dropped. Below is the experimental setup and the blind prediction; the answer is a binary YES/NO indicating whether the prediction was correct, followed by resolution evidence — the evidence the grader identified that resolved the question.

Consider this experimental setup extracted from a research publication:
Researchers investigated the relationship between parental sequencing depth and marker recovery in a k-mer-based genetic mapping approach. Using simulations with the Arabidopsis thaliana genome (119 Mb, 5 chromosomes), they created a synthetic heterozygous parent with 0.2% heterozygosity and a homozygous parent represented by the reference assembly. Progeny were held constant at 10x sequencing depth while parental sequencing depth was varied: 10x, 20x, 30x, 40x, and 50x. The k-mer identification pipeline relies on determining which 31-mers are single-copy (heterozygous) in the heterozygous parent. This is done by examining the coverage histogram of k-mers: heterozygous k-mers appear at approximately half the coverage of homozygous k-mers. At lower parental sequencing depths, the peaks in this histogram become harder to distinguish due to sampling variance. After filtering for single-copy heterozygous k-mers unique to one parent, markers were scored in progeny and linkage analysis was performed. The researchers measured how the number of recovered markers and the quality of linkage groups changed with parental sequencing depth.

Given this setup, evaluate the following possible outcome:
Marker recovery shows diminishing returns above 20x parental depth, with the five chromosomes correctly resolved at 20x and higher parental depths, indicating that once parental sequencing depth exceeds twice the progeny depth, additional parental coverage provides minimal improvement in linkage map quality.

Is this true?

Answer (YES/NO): NO